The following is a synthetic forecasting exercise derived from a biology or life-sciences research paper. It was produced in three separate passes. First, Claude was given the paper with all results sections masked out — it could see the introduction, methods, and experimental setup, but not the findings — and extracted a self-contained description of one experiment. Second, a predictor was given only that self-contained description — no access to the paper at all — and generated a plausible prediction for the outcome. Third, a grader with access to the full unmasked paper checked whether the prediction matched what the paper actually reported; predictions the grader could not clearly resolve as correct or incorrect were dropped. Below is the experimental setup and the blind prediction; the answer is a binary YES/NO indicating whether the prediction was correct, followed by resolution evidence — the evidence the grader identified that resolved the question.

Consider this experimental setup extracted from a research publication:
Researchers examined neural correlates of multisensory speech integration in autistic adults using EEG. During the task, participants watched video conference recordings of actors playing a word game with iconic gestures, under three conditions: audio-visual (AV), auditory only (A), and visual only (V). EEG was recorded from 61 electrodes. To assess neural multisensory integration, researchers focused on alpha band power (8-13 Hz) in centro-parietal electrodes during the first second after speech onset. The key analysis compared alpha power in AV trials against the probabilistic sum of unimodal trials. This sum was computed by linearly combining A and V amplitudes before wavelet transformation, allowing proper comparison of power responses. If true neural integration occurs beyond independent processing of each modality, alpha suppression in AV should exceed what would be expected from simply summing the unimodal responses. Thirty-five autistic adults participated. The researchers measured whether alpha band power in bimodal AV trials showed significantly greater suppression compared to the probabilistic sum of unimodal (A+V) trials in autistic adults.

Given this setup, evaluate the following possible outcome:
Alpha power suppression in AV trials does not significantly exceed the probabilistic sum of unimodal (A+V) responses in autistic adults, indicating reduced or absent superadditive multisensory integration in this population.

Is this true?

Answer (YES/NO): YES